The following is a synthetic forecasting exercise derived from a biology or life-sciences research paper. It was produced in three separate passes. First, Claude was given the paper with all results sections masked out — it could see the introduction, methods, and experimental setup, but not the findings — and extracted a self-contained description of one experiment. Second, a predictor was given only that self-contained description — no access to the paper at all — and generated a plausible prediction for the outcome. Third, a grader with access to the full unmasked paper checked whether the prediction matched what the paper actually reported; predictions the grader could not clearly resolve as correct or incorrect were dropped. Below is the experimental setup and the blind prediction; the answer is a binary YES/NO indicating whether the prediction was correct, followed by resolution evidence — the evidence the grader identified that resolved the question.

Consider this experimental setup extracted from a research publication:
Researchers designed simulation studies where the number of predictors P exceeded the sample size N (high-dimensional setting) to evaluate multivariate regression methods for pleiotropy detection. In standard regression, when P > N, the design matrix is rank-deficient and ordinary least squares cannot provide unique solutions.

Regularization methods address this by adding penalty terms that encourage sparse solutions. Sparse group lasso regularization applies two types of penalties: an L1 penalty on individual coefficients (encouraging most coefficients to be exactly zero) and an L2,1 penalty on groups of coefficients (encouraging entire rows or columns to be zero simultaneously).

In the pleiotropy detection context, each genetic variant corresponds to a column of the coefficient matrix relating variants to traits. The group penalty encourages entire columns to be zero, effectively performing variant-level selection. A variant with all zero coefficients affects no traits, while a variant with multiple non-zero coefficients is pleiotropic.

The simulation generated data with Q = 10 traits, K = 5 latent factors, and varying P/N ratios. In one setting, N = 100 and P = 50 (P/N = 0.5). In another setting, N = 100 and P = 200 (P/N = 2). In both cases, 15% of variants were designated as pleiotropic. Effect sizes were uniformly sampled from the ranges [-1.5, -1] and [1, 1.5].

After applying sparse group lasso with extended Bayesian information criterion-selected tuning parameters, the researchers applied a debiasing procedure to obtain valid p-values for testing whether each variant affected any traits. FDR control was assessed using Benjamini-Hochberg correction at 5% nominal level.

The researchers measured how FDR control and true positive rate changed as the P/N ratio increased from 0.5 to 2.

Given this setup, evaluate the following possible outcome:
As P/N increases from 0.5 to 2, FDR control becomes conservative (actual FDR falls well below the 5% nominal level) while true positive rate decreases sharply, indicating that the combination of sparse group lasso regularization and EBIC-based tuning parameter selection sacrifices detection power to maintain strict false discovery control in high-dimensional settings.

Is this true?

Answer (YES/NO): NO